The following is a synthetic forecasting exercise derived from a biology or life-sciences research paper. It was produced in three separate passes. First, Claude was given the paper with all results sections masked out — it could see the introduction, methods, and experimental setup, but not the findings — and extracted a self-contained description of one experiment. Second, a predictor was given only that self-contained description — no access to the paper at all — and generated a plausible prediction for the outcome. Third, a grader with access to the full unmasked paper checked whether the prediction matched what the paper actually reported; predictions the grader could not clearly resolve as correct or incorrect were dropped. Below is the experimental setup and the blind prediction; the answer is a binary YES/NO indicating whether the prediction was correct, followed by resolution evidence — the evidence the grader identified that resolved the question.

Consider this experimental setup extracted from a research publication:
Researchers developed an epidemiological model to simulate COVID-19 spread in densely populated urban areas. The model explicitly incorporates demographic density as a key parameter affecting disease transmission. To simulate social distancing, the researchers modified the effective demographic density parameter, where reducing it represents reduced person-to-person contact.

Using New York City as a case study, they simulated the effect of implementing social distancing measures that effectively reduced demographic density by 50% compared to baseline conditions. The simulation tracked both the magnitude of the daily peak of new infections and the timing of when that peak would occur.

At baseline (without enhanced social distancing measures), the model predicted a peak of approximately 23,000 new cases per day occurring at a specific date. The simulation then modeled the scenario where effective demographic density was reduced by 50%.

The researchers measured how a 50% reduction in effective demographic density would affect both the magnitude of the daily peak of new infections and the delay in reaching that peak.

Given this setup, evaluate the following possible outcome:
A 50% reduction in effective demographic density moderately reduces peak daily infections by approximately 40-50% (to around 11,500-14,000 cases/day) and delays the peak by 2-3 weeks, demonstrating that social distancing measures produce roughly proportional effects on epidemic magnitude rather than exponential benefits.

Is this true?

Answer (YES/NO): NO